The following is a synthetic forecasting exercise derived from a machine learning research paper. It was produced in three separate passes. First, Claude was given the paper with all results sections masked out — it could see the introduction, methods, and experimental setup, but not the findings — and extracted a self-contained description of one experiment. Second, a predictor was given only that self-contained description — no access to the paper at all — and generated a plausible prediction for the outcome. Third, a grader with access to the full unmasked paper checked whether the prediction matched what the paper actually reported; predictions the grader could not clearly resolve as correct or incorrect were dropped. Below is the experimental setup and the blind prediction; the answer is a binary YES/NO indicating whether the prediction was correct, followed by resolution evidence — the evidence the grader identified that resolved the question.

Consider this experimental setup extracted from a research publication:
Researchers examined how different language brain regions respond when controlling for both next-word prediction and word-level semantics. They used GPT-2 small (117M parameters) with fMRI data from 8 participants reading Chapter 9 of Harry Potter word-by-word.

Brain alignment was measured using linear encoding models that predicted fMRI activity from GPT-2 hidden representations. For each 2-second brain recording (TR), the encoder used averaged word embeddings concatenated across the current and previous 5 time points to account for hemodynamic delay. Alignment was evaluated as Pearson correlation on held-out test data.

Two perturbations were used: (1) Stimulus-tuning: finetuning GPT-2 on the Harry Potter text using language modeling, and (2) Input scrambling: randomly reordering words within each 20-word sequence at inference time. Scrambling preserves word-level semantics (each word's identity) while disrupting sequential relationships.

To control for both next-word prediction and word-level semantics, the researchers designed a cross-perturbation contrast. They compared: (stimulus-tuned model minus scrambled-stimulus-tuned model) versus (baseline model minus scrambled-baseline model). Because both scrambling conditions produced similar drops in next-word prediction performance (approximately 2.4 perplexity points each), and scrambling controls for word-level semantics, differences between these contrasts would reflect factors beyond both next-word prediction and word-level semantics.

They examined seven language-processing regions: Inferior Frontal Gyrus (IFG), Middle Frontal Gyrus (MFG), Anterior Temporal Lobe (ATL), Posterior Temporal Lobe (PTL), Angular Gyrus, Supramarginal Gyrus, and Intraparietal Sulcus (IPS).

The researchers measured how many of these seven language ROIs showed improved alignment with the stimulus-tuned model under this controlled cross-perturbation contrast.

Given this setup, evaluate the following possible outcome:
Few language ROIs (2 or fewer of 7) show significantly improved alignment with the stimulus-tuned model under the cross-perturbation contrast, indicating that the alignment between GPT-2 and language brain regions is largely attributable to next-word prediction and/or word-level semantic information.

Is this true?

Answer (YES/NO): YES